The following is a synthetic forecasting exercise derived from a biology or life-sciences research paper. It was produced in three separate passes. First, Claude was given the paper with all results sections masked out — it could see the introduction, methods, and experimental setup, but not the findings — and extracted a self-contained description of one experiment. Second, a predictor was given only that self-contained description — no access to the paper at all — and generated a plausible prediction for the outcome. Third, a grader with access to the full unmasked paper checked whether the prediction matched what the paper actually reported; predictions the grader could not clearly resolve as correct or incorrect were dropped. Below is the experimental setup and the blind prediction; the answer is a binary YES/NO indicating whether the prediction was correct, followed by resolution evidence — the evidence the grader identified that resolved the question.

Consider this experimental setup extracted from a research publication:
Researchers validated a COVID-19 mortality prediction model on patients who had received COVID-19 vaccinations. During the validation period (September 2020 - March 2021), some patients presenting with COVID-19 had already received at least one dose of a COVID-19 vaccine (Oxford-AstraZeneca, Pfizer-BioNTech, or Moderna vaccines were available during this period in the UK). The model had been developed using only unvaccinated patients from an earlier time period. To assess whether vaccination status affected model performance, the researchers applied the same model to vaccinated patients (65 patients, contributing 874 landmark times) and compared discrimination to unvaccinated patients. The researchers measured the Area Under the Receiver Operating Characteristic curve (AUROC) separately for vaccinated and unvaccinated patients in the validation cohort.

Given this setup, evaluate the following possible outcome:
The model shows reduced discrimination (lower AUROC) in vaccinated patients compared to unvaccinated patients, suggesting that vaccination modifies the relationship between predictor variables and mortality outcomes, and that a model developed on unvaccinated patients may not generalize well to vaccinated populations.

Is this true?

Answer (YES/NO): NO